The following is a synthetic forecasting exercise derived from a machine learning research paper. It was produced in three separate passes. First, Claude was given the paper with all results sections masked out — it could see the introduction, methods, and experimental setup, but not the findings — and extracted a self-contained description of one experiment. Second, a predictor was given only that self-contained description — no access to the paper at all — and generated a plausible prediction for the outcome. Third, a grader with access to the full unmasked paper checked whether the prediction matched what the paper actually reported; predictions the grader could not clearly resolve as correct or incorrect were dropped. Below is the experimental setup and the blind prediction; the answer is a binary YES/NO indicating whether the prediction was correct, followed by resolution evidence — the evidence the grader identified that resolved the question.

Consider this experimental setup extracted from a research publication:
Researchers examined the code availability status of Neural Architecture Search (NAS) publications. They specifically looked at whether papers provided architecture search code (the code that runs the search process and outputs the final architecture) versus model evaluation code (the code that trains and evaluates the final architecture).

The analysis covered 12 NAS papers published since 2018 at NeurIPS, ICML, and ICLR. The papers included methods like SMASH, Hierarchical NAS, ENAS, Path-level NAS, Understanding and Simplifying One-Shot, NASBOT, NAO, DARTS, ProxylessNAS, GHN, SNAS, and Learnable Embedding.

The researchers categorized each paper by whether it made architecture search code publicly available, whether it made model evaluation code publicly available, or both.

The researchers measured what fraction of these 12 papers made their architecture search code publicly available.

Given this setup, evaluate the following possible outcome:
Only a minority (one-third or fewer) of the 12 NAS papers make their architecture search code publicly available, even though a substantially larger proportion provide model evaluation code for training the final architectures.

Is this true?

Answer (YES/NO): NO